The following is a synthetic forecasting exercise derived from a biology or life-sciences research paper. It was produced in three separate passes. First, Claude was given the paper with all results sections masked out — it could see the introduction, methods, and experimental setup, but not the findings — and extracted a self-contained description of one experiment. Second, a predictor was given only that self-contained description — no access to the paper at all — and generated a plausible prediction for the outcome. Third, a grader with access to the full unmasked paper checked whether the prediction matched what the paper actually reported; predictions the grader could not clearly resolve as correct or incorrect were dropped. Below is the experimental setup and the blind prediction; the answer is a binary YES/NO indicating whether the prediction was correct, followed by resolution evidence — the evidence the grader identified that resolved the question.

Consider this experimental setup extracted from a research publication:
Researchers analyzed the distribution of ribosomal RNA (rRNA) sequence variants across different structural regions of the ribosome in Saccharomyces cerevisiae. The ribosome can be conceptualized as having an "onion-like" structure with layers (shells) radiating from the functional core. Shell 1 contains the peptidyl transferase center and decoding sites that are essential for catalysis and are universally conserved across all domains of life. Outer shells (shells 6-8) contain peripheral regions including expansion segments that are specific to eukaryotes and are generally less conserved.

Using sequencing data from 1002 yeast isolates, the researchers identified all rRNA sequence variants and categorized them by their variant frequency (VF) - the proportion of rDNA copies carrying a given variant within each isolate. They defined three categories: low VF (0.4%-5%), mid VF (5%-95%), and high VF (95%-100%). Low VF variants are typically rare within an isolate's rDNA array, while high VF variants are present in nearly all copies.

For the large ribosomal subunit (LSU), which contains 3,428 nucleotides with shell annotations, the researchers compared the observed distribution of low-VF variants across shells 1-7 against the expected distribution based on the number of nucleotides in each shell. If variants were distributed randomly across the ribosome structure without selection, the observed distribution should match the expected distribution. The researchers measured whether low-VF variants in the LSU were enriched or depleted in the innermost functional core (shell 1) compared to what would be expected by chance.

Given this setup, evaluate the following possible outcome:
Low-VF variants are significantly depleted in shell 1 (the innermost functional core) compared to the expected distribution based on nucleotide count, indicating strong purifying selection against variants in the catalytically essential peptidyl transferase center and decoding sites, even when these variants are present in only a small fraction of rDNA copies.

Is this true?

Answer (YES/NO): NO